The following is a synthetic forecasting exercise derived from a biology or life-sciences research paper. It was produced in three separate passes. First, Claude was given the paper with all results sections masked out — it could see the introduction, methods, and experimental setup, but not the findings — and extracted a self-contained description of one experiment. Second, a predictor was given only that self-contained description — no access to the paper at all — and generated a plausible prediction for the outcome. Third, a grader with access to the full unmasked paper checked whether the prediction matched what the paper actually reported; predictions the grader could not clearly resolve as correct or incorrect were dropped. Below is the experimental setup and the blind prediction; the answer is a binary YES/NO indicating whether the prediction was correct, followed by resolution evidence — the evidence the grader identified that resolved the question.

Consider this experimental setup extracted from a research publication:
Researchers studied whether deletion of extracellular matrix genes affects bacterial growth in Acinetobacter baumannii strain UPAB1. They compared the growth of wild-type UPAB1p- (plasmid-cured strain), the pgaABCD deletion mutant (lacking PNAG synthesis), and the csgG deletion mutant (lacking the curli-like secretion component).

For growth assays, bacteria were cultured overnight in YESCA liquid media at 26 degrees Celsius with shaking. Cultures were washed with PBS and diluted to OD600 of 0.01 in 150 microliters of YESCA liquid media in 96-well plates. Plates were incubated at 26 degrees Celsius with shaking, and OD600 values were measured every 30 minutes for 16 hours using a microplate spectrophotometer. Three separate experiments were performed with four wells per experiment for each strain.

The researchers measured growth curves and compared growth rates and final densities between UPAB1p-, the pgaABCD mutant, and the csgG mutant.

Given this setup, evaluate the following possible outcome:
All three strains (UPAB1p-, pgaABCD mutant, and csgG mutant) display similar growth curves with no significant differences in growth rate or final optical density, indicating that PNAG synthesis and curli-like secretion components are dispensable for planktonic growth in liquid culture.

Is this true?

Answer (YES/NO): YES